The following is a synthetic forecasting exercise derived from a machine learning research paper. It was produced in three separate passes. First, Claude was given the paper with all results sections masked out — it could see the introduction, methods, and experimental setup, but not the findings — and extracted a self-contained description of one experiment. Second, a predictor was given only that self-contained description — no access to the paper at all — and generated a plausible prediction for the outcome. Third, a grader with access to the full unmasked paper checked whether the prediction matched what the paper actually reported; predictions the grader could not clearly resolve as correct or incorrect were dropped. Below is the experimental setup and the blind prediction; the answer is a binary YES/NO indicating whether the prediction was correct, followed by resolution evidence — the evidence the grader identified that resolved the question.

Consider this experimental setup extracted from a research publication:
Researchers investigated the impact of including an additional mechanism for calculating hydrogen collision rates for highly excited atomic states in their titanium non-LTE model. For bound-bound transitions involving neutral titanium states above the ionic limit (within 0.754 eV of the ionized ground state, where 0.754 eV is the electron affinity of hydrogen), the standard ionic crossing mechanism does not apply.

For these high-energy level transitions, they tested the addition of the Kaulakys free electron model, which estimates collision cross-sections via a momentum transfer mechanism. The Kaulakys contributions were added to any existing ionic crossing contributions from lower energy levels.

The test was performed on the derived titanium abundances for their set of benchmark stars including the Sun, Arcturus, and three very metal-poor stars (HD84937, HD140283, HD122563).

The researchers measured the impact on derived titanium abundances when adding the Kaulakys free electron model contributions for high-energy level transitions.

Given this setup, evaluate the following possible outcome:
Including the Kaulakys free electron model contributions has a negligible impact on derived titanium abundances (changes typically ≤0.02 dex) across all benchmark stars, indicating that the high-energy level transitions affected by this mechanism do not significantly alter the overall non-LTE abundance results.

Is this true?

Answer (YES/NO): NO